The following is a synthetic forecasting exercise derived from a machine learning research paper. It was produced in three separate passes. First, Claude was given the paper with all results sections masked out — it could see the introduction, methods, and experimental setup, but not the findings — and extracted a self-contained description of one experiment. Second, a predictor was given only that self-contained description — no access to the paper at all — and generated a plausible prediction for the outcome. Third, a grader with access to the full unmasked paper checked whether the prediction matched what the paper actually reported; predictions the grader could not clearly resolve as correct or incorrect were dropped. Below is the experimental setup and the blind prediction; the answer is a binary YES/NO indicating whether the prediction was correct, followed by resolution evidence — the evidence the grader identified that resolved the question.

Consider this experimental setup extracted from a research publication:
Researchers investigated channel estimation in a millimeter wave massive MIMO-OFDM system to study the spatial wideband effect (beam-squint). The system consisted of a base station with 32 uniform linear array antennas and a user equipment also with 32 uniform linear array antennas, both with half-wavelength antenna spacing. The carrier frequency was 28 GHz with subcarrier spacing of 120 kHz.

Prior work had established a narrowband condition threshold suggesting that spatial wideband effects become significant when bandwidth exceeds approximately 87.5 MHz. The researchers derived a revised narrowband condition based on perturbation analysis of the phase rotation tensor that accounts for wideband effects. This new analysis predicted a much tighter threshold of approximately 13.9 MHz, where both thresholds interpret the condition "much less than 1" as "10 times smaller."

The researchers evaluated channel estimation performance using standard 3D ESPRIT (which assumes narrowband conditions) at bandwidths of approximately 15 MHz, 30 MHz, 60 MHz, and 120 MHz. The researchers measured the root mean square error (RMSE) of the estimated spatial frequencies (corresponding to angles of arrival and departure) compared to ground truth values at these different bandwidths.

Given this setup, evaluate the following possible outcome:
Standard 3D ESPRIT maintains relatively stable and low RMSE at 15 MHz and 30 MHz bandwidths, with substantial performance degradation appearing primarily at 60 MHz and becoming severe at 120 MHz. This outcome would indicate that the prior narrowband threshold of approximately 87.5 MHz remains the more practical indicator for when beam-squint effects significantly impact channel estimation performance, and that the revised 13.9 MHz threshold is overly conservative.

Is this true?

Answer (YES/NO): NO